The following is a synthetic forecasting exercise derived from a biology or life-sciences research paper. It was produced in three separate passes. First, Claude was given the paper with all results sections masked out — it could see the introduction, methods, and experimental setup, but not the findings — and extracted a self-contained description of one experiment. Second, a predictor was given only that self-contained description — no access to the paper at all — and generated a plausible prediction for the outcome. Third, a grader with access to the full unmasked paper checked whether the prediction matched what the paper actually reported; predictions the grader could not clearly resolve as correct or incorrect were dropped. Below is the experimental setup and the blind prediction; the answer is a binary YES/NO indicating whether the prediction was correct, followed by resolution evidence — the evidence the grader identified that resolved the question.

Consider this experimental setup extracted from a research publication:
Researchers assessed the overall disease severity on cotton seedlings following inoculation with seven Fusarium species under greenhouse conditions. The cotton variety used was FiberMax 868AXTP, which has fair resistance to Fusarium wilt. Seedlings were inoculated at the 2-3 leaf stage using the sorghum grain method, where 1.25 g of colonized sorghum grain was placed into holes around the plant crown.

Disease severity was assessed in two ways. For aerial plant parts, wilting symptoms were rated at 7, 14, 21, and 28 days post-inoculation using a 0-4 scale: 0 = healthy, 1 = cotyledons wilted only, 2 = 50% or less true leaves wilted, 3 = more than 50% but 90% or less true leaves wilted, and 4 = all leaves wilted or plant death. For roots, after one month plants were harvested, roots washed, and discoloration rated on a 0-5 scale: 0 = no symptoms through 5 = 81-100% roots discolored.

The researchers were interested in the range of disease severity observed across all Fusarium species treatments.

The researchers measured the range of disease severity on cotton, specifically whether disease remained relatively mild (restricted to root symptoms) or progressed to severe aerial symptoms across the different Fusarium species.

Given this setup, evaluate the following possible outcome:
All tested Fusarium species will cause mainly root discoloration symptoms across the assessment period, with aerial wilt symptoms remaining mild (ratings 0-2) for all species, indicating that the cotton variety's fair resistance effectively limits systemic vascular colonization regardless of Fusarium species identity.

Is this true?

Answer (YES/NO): NO